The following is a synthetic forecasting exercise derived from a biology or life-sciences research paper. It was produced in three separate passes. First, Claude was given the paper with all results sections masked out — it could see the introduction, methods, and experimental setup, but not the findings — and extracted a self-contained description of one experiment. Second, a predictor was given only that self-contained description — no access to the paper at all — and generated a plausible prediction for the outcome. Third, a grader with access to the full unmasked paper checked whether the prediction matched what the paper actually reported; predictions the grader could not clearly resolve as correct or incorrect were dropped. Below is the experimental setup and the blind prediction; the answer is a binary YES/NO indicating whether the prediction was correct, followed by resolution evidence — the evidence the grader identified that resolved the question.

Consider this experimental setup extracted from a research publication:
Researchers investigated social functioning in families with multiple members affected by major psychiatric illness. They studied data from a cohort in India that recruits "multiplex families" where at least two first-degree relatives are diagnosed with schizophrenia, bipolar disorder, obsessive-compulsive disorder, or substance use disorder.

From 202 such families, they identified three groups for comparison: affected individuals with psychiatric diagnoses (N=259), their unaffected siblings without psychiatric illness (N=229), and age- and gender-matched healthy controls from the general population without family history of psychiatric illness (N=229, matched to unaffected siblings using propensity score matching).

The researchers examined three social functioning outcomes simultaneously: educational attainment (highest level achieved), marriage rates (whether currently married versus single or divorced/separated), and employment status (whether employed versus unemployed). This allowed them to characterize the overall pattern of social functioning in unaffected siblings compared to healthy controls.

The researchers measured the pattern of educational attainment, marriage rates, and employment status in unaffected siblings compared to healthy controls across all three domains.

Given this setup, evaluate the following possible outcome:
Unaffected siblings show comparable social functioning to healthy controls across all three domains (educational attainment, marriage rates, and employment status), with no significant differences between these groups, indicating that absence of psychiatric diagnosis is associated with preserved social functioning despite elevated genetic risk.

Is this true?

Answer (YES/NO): NO